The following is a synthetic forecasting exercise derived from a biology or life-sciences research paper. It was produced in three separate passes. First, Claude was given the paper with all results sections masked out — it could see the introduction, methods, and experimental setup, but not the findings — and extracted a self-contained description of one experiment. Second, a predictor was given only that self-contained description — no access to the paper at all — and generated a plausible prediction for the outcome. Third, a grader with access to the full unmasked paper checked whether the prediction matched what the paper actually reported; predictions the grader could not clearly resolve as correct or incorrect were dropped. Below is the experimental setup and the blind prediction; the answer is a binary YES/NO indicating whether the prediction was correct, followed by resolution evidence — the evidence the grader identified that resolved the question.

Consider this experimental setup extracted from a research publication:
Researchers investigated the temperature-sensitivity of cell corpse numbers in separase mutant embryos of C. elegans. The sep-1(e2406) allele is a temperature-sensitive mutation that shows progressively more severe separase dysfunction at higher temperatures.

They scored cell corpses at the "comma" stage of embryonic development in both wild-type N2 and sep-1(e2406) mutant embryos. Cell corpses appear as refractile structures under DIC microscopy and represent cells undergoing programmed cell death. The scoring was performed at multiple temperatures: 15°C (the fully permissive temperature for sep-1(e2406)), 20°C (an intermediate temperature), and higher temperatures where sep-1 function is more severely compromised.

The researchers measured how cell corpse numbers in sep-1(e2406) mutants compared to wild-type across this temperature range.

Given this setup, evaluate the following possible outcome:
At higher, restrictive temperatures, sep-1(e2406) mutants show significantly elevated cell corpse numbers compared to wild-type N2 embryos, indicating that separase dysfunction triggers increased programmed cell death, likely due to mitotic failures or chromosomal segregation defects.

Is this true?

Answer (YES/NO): NO